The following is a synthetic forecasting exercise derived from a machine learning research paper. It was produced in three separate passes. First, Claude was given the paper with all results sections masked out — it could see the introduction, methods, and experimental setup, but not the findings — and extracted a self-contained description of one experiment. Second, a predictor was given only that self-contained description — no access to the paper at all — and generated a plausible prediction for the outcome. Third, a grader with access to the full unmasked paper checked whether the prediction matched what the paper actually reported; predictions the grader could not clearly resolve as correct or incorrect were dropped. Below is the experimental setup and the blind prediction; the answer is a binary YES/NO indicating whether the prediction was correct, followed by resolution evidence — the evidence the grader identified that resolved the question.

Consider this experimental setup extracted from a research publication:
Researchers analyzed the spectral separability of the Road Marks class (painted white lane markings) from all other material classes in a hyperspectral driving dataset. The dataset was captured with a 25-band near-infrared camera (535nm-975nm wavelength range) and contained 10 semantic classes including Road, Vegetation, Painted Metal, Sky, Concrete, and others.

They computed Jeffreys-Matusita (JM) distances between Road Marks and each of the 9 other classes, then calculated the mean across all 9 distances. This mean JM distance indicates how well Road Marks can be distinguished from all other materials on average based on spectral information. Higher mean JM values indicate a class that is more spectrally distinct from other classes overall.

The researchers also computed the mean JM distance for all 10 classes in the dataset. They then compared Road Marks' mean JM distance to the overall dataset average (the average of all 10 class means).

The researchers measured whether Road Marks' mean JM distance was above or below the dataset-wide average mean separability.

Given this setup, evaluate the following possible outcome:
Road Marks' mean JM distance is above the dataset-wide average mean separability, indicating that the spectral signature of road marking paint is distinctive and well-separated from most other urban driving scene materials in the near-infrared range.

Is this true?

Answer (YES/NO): YES